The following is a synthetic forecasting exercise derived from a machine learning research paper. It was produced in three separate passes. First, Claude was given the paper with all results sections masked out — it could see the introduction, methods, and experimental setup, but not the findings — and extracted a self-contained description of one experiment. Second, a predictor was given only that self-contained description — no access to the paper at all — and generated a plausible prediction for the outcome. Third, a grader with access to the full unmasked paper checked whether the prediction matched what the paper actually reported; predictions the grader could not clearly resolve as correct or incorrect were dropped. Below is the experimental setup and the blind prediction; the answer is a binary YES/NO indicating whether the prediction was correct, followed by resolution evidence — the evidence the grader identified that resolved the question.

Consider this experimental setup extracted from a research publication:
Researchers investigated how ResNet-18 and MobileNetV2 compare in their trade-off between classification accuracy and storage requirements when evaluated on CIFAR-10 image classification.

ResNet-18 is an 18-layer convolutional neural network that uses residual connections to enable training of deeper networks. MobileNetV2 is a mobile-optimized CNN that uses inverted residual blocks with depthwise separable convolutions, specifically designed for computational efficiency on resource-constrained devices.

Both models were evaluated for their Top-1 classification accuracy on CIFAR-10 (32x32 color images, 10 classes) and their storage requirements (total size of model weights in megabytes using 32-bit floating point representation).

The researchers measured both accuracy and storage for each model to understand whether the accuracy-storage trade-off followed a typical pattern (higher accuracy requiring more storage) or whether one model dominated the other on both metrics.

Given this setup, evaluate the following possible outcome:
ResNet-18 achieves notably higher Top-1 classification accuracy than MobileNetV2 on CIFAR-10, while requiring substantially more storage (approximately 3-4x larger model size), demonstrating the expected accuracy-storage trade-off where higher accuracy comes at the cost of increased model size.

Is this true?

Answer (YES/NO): NO